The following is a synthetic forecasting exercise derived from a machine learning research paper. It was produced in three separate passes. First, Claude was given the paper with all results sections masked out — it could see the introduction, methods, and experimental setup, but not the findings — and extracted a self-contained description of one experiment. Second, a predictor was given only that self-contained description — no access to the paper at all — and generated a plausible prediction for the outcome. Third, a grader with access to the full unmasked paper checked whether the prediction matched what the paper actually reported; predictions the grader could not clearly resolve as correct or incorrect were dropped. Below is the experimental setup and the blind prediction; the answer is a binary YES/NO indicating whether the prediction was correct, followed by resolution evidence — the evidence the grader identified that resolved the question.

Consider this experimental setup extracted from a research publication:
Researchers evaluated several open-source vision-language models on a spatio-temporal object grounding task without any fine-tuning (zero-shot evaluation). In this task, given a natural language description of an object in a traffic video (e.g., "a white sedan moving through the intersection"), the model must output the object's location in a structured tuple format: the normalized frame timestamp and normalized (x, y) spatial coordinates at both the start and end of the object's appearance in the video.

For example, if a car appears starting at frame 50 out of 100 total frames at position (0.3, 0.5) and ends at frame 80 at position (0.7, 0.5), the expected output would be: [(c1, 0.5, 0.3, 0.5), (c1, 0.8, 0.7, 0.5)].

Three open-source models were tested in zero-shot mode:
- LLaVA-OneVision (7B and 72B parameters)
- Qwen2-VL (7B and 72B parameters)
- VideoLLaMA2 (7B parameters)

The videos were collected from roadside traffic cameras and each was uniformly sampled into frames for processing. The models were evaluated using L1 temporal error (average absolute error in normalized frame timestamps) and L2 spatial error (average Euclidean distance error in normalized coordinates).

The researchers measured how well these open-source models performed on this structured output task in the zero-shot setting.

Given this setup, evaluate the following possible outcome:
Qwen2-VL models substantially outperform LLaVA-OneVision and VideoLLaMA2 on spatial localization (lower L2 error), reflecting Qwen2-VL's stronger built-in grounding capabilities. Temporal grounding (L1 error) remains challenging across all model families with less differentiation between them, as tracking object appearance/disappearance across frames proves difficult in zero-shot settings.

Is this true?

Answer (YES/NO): NO